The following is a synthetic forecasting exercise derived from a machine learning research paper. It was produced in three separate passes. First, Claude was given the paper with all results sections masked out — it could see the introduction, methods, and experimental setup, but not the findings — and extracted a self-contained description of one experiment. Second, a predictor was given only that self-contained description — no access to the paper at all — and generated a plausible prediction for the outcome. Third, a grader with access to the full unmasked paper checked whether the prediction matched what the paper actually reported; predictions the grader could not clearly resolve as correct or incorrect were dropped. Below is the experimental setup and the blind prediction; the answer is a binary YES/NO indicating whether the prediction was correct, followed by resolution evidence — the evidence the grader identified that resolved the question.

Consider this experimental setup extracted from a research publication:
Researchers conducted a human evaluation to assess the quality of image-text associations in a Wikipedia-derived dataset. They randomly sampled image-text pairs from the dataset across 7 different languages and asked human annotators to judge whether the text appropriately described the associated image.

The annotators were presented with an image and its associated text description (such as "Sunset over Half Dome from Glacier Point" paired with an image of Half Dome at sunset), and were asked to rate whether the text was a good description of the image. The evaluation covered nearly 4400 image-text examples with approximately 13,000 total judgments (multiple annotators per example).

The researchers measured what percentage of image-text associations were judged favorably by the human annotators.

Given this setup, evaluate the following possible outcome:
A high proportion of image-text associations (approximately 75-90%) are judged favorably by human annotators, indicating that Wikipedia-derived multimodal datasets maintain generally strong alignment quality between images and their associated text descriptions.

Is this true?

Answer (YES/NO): NO